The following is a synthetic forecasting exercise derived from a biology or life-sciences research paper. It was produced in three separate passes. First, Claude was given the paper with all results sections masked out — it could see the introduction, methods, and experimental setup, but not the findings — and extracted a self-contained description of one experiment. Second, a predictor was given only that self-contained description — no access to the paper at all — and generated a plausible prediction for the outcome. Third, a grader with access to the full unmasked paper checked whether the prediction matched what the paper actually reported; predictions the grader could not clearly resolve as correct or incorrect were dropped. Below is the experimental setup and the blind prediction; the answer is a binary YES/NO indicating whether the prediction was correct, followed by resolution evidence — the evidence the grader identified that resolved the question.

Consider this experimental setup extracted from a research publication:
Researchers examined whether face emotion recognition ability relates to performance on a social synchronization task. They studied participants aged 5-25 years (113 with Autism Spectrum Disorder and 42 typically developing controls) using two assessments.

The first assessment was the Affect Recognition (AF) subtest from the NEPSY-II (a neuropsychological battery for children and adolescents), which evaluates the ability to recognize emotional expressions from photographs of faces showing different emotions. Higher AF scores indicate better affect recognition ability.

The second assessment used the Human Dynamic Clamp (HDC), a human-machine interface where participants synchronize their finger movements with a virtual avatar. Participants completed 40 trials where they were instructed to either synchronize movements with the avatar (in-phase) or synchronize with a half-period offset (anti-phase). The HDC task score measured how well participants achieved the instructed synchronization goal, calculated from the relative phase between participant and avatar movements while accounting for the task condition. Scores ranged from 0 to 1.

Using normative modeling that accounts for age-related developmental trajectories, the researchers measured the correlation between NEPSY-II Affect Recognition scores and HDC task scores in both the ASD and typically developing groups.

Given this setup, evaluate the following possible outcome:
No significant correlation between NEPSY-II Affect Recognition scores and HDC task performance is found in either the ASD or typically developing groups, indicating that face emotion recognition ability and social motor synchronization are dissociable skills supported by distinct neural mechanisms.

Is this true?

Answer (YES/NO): NO